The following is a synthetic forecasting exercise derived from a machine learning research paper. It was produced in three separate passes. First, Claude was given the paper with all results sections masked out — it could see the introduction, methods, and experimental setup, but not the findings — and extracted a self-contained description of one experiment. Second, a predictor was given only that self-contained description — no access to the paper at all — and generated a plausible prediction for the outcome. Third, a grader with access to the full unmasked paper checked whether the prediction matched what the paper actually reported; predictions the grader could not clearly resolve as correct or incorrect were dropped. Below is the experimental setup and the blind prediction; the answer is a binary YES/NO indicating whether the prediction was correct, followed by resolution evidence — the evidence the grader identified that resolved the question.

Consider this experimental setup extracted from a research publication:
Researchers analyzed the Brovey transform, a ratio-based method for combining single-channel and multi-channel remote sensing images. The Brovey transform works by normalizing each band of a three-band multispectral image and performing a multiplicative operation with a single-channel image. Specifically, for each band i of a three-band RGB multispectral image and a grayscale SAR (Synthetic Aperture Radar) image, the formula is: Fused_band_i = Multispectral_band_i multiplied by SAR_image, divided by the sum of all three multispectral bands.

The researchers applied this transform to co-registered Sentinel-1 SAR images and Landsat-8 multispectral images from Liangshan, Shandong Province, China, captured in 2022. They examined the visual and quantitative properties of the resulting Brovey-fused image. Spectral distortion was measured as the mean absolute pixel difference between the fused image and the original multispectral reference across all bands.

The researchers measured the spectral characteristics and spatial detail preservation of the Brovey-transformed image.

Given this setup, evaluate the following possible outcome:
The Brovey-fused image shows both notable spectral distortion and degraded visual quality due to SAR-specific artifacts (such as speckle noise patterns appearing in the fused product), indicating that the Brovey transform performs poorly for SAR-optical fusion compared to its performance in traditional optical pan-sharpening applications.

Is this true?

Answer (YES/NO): NO